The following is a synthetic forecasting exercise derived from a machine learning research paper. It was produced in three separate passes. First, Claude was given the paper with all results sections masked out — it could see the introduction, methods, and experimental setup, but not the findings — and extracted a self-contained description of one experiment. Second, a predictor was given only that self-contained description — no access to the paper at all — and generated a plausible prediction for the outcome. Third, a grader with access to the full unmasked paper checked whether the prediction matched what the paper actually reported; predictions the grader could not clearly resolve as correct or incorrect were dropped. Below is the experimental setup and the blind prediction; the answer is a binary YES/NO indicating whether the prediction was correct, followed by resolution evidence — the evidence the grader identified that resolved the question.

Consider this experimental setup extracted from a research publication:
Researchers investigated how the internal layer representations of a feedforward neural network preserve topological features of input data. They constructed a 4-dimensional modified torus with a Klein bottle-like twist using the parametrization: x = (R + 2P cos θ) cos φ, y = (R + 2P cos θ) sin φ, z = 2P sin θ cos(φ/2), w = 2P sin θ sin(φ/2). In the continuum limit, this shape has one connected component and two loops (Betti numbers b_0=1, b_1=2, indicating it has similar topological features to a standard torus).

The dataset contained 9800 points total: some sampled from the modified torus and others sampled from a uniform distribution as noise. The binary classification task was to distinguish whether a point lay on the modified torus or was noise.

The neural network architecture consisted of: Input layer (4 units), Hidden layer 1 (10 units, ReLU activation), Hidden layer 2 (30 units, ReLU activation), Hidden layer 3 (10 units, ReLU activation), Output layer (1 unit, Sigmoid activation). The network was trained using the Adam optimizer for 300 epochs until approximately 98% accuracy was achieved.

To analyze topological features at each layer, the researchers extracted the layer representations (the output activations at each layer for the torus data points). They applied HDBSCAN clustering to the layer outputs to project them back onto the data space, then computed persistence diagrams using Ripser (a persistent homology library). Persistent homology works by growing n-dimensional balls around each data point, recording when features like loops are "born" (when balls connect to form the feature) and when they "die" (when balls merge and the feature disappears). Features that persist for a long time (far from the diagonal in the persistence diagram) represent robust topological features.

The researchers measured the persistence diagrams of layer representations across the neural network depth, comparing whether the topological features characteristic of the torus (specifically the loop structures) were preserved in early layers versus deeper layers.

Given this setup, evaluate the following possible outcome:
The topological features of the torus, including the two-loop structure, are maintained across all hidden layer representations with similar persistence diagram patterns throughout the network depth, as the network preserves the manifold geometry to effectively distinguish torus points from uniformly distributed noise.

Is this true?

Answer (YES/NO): NO